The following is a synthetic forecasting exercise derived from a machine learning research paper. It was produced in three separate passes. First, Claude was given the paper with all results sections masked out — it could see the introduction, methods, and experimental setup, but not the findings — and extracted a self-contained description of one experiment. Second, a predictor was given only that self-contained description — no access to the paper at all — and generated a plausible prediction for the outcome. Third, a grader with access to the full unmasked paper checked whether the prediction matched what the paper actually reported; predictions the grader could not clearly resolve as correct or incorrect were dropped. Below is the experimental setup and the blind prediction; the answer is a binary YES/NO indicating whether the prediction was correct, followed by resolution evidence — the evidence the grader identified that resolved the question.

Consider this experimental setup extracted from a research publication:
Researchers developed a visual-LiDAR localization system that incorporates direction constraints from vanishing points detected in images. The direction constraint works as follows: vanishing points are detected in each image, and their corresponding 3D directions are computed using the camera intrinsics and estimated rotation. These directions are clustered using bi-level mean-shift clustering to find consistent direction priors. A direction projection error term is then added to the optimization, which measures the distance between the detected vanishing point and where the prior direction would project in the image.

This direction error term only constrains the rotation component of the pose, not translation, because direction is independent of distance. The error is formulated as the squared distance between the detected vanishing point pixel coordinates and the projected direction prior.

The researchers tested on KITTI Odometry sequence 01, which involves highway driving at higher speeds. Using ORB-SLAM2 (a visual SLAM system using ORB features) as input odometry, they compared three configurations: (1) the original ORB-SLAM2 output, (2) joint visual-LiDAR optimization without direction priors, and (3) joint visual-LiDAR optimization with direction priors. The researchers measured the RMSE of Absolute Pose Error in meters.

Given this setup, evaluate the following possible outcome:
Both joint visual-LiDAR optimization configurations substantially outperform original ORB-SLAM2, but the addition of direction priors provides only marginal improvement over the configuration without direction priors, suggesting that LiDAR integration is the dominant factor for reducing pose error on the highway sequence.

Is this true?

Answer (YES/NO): NO